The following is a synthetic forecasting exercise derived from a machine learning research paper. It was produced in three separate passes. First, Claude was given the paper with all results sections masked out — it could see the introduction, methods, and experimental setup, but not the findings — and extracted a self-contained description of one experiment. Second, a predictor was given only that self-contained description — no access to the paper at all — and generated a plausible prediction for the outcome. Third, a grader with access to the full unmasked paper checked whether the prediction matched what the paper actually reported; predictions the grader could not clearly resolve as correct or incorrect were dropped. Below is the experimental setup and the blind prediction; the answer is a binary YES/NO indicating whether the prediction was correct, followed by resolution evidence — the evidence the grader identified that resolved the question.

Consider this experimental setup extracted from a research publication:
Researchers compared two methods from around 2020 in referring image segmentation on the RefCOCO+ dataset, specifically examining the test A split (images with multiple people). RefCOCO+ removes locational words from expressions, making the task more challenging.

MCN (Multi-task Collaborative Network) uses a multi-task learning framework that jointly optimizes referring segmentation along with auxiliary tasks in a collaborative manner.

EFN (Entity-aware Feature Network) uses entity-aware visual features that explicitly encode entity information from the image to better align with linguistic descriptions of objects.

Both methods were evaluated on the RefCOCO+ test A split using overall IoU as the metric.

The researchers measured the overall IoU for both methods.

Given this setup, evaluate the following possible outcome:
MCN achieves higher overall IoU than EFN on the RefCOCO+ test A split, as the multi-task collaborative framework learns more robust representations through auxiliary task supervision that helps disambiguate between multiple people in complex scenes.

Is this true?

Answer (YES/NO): NO